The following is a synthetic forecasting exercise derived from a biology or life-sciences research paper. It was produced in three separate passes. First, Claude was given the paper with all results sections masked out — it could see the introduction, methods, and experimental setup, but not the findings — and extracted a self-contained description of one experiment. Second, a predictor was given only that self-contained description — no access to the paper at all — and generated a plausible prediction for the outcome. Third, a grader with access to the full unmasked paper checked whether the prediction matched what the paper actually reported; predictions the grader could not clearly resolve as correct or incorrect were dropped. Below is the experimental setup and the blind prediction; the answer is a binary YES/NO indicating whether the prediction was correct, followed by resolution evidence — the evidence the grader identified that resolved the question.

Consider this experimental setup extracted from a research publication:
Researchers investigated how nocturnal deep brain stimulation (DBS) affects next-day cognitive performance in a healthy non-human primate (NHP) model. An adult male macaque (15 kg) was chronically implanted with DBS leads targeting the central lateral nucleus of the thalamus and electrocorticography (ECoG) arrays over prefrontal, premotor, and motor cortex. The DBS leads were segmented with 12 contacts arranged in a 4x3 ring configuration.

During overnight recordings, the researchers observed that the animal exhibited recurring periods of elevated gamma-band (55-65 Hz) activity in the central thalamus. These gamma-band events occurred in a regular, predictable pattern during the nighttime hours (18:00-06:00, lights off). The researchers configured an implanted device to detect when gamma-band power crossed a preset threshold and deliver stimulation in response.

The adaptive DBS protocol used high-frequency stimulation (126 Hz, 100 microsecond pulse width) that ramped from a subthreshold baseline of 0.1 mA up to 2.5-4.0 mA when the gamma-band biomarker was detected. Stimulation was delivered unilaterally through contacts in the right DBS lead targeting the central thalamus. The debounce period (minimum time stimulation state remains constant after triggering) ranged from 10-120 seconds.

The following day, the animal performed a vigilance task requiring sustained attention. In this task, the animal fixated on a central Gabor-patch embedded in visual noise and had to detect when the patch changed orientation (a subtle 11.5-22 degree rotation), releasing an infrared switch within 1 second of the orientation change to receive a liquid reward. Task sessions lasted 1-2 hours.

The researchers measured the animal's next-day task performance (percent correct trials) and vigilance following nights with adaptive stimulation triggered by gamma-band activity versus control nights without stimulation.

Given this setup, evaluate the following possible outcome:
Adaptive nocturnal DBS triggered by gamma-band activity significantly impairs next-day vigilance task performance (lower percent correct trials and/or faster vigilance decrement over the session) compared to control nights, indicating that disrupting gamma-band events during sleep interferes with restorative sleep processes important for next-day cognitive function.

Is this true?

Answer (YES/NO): YES